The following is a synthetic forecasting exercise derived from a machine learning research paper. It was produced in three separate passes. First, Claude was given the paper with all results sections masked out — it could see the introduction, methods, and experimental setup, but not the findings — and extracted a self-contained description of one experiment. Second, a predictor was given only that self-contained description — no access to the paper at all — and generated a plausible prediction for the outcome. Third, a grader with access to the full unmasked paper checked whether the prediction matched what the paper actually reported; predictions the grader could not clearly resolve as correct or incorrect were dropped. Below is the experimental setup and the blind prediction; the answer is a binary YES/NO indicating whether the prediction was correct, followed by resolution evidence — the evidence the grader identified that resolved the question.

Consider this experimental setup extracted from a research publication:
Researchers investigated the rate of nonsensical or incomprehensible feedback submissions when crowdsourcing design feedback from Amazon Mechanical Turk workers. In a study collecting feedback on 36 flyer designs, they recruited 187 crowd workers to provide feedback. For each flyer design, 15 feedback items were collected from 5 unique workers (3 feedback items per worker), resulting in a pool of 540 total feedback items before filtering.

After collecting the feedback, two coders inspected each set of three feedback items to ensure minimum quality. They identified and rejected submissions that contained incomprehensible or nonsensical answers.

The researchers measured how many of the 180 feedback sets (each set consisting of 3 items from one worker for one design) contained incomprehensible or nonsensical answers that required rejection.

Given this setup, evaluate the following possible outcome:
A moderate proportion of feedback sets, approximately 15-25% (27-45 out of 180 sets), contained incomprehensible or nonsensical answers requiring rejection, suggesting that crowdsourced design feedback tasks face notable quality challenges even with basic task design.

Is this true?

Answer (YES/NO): NO